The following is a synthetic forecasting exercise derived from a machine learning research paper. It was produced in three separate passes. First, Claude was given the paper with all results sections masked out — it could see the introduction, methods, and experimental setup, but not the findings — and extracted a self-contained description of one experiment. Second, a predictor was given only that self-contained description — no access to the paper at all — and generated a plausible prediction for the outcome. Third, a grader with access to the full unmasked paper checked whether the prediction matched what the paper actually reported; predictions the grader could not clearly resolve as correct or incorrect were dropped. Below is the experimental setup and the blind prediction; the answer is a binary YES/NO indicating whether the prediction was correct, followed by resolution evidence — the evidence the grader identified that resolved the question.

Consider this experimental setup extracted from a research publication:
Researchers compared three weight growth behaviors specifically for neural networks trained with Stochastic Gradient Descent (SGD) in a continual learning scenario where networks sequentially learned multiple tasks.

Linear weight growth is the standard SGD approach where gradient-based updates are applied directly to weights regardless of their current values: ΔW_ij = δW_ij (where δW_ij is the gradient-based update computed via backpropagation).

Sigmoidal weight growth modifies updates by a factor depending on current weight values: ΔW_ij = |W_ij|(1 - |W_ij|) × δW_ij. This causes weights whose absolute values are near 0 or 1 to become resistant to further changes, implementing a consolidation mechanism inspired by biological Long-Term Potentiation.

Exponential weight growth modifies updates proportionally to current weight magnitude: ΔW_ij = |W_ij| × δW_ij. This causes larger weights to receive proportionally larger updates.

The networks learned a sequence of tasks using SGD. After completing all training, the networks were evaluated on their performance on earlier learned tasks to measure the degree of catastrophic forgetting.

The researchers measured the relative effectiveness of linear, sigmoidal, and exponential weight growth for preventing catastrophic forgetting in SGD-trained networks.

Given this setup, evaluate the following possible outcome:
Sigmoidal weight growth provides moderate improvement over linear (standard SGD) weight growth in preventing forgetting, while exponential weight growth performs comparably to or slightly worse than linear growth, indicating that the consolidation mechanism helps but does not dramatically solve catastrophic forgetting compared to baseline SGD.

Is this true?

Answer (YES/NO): NO